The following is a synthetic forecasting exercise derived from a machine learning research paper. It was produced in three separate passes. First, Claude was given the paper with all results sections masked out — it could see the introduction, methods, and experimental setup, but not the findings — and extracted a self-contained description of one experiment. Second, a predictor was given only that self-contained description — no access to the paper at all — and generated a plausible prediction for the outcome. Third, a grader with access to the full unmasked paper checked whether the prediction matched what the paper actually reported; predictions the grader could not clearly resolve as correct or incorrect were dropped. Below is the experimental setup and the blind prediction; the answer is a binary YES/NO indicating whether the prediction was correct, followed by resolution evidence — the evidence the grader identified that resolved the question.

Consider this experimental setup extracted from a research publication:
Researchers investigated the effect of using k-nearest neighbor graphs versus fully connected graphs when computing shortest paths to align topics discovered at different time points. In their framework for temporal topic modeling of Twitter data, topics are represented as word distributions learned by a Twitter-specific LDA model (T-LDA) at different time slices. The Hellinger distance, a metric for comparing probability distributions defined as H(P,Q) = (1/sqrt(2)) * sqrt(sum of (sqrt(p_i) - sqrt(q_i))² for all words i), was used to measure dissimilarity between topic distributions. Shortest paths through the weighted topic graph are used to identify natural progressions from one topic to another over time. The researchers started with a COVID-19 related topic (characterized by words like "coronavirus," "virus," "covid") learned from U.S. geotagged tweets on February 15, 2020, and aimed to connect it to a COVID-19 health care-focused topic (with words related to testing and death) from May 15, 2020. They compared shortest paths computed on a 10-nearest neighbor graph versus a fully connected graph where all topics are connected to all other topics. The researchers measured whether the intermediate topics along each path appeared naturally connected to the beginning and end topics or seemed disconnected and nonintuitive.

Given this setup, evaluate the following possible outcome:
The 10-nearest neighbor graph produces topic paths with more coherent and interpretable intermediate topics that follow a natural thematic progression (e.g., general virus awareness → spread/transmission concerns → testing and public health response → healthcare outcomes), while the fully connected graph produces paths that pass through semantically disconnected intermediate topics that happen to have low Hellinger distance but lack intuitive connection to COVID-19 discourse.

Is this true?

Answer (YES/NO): NO